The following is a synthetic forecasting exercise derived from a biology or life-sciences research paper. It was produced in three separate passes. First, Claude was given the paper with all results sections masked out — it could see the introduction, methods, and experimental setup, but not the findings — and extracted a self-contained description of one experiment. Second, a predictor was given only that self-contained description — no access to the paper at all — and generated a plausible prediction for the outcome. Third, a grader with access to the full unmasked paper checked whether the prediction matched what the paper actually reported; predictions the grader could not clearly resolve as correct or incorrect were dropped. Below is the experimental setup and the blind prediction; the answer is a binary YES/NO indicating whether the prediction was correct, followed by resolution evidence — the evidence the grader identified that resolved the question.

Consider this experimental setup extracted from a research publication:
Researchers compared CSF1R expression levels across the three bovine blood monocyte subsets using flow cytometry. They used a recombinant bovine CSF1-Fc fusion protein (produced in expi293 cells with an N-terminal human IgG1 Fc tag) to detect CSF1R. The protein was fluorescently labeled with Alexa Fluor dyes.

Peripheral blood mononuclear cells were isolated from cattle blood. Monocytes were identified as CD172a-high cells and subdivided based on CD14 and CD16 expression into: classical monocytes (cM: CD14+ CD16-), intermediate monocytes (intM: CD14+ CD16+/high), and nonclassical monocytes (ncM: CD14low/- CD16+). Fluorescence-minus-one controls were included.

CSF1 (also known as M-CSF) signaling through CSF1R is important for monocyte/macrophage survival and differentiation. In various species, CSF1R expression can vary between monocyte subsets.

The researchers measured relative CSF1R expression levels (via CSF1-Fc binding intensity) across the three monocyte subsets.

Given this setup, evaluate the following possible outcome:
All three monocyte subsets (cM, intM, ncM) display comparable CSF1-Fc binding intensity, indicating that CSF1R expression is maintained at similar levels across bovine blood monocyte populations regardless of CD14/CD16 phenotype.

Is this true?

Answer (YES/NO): NO